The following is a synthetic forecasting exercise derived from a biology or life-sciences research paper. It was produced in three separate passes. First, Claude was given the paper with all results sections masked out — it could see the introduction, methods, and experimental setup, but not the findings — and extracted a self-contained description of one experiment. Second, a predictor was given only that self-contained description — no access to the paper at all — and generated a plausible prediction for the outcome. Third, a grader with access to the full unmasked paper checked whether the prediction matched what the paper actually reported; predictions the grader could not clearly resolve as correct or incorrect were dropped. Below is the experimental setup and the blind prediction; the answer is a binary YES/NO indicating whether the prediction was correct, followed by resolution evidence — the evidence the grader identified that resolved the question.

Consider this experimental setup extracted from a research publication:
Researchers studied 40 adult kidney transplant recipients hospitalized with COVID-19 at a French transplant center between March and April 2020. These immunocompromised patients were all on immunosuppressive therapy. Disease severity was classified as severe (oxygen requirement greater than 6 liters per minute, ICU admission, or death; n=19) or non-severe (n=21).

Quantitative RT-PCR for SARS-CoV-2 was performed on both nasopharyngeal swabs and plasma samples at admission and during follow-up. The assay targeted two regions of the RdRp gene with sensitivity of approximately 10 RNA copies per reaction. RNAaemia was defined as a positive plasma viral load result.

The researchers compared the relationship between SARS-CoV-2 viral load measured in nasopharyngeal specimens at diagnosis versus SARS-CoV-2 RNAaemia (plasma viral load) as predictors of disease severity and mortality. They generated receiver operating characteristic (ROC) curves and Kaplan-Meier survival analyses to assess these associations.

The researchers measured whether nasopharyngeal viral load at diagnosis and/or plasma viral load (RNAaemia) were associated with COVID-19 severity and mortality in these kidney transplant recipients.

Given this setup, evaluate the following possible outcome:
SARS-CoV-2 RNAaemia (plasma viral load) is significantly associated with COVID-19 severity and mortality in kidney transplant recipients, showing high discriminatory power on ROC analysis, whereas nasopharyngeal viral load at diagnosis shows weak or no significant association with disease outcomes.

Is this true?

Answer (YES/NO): NO